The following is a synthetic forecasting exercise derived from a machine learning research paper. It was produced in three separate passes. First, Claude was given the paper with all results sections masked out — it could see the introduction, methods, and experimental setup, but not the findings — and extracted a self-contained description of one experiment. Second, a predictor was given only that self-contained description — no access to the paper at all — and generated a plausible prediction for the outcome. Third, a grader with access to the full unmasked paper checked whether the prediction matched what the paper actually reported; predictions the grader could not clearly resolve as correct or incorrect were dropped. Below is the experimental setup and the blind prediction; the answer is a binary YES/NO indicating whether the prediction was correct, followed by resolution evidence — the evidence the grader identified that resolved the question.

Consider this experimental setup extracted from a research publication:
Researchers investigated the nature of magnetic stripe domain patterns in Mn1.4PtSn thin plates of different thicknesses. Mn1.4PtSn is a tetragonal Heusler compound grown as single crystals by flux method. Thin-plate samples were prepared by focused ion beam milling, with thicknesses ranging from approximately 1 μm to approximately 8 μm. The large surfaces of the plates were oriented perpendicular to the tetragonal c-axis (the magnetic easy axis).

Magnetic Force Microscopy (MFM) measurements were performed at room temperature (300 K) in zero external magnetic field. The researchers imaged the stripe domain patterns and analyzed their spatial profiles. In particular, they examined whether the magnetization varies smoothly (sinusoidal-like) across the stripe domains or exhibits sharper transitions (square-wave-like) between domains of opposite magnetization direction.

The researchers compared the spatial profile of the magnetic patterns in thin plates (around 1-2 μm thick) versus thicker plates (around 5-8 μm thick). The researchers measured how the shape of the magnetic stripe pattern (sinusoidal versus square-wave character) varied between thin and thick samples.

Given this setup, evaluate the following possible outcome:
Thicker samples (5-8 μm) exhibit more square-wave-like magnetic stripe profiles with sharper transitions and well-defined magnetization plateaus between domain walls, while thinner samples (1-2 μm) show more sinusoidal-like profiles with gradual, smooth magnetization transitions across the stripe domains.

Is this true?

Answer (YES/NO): YES